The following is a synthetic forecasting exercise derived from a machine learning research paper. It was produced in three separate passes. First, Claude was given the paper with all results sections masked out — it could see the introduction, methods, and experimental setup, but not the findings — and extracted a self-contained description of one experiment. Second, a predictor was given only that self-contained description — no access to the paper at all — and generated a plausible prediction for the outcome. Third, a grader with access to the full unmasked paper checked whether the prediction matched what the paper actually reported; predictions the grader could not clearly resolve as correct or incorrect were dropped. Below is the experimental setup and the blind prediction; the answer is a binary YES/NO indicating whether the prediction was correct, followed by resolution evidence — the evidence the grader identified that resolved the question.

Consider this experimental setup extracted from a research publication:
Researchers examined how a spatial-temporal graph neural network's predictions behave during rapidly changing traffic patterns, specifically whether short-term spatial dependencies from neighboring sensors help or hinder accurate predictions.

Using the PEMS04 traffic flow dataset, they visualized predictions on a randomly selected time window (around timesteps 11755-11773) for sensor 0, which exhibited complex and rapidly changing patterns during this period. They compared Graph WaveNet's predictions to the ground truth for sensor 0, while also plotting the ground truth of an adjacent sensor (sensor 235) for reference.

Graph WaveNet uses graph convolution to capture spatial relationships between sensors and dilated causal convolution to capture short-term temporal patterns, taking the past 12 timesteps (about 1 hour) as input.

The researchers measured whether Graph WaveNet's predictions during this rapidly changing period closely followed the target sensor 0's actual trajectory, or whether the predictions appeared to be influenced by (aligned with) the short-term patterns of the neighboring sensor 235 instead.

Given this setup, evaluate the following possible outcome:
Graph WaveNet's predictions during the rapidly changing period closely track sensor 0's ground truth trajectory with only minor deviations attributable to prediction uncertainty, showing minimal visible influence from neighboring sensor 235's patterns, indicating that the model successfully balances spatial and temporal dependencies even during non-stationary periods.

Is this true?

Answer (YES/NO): NO